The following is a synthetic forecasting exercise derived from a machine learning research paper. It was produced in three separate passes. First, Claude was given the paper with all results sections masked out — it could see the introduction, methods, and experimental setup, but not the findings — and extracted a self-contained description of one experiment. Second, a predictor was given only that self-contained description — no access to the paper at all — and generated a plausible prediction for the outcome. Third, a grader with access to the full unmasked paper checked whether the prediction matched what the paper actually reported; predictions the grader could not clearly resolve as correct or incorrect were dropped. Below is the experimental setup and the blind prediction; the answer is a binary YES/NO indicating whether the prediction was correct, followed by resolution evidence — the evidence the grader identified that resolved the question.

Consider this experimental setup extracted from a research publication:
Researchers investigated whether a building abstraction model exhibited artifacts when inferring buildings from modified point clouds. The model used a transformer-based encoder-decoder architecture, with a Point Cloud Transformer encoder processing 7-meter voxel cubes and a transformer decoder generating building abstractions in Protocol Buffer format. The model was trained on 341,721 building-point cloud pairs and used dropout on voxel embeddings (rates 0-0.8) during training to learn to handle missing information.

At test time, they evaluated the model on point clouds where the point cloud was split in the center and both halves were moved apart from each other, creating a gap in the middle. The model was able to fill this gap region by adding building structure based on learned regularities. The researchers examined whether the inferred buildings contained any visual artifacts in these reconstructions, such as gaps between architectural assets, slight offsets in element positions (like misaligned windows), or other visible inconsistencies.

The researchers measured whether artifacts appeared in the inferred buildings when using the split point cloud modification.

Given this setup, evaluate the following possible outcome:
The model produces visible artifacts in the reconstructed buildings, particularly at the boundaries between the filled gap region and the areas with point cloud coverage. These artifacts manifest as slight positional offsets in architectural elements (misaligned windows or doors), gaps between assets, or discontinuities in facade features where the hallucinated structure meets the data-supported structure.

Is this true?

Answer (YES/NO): YES